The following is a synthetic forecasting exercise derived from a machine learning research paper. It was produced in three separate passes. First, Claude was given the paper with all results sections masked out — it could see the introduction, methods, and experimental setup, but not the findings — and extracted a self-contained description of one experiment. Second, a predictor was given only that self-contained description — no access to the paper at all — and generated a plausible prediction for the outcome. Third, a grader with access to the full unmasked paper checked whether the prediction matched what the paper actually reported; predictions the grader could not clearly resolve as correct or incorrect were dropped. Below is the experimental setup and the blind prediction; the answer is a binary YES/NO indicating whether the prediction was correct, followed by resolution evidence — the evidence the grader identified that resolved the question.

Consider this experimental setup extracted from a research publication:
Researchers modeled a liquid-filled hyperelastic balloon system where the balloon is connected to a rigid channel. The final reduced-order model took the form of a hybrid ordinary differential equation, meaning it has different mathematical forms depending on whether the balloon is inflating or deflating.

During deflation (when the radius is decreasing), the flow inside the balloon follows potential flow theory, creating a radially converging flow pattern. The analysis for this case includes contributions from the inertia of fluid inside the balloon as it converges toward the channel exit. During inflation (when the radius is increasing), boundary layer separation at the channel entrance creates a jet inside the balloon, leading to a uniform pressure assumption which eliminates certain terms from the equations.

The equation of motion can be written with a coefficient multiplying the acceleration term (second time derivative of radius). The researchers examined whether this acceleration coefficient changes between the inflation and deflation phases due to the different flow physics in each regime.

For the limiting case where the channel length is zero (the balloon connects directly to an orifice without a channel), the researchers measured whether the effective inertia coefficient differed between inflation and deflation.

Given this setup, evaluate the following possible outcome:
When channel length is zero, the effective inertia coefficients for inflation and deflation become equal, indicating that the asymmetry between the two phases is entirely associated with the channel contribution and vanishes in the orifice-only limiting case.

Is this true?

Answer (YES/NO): NO